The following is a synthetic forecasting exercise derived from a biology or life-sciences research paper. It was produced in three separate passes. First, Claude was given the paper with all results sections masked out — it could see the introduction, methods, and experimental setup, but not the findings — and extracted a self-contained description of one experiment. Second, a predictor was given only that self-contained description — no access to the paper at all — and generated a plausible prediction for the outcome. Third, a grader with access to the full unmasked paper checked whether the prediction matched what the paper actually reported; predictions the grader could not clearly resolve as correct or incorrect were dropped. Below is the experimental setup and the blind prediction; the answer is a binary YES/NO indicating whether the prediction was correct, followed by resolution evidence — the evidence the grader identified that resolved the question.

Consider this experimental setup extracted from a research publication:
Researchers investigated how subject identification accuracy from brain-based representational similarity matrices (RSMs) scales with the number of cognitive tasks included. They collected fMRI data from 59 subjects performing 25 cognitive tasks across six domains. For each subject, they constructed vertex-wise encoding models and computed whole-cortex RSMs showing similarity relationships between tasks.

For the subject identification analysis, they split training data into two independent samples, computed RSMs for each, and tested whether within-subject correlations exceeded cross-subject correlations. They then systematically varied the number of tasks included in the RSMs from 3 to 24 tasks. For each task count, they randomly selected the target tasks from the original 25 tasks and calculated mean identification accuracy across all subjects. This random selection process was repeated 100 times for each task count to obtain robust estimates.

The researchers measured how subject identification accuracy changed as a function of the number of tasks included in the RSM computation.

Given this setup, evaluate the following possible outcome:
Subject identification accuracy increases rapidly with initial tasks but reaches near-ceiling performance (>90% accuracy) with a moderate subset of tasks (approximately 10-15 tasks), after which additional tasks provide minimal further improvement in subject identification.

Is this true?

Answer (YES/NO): YES